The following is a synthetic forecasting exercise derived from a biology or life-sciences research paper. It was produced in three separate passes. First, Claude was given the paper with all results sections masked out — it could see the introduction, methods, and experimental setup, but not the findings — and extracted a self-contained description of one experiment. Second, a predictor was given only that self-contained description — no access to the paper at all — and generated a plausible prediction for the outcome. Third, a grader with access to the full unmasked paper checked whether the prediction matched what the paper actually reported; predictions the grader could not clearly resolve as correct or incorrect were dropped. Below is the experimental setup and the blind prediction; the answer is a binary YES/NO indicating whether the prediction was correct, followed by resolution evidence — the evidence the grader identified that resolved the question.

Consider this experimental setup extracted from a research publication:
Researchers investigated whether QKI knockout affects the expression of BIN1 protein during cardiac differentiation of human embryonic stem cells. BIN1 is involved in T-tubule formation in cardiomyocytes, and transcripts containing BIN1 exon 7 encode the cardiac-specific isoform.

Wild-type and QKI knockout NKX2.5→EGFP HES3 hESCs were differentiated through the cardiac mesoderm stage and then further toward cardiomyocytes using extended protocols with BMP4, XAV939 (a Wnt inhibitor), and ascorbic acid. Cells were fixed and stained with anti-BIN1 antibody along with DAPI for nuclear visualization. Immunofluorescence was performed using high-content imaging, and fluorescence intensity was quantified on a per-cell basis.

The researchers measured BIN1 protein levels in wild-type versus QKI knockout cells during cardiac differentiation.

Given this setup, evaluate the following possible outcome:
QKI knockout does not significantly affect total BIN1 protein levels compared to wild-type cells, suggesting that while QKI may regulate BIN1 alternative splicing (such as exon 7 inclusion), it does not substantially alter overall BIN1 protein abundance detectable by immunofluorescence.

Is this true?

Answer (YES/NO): NO